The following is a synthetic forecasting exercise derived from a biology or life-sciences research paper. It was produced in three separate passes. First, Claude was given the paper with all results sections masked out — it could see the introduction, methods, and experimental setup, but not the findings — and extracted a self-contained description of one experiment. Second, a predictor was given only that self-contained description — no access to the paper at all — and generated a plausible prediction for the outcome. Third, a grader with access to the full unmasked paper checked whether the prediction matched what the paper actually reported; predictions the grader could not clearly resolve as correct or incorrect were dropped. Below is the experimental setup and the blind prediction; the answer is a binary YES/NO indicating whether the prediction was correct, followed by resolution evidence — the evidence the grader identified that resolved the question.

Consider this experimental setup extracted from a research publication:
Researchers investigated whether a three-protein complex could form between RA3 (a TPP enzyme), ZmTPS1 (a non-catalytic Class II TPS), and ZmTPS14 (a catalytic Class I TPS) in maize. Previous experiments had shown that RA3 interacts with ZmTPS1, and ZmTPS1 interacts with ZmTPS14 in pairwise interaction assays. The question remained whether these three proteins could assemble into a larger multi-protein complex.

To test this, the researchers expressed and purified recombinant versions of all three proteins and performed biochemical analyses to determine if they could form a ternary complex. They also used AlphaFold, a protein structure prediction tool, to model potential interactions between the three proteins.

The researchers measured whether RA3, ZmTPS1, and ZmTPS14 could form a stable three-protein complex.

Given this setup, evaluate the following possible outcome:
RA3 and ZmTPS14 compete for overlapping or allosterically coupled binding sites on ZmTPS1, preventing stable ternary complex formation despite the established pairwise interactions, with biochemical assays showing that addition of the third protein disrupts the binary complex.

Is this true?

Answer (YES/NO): NO